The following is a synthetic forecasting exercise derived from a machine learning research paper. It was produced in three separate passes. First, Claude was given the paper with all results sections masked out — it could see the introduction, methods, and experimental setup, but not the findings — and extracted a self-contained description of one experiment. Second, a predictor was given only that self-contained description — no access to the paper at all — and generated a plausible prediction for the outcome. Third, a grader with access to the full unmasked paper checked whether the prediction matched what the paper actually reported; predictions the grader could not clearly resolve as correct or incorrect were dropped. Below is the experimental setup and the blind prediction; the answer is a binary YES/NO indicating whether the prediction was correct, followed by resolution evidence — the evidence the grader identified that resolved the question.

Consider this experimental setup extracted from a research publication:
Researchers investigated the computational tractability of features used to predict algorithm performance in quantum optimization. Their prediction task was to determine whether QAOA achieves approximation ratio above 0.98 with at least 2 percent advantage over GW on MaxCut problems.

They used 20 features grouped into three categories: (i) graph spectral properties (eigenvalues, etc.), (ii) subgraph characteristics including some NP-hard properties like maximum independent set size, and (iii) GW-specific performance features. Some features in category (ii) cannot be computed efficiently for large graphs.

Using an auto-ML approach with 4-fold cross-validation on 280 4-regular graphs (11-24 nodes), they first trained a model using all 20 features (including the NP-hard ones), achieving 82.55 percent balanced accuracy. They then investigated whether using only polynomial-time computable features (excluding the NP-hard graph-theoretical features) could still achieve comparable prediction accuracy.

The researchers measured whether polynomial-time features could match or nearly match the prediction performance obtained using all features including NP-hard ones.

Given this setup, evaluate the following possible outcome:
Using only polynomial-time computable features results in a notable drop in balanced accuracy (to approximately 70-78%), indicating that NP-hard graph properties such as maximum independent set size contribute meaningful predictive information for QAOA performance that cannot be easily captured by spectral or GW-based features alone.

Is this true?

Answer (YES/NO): NO